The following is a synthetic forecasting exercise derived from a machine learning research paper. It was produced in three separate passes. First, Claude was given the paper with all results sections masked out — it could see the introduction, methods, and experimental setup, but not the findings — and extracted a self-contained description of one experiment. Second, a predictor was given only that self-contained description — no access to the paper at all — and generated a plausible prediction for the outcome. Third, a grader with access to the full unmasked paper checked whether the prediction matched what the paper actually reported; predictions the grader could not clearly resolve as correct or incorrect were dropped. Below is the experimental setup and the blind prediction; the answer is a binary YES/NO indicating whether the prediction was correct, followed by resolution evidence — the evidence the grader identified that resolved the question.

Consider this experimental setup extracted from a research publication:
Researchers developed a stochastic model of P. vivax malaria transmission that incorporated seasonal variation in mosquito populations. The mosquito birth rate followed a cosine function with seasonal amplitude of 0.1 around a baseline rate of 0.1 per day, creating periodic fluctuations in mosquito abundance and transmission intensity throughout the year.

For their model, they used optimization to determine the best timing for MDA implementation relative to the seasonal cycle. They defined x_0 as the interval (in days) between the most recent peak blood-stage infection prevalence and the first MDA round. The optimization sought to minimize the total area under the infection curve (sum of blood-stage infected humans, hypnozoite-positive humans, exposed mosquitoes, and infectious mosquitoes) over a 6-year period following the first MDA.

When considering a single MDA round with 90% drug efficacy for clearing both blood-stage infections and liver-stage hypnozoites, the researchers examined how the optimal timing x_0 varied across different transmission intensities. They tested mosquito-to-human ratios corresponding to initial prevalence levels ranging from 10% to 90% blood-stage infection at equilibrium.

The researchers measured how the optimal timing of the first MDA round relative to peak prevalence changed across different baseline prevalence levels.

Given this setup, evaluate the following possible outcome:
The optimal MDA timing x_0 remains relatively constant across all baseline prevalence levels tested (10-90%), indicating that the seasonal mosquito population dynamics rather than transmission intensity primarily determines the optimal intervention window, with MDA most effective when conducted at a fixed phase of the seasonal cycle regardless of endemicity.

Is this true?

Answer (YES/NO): NO